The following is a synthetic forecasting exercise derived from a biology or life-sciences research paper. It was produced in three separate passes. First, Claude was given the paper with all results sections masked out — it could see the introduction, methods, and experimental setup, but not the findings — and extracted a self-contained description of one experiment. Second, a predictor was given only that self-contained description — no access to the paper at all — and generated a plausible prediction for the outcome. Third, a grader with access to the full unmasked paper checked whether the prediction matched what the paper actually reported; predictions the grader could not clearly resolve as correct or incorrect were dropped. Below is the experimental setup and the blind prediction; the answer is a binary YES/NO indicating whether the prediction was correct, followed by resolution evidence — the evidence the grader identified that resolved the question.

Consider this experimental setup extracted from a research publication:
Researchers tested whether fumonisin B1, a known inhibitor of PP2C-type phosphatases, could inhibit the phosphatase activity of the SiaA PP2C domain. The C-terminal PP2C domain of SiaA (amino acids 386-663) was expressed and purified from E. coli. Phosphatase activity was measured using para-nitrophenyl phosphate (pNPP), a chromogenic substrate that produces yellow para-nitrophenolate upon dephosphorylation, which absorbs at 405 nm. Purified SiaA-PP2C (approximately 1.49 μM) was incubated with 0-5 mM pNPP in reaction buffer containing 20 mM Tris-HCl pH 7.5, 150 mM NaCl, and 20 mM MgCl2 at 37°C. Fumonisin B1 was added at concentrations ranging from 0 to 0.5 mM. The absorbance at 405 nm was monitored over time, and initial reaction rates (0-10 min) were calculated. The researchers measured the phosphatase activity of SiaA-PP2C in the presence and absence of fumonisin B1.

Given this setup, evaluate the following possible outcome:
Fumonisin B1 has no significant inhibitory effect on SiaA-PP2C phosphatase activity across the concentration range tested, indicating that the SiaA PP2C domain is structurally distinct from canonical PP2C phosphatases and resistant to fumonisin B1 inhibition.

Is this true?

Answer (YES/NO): NO